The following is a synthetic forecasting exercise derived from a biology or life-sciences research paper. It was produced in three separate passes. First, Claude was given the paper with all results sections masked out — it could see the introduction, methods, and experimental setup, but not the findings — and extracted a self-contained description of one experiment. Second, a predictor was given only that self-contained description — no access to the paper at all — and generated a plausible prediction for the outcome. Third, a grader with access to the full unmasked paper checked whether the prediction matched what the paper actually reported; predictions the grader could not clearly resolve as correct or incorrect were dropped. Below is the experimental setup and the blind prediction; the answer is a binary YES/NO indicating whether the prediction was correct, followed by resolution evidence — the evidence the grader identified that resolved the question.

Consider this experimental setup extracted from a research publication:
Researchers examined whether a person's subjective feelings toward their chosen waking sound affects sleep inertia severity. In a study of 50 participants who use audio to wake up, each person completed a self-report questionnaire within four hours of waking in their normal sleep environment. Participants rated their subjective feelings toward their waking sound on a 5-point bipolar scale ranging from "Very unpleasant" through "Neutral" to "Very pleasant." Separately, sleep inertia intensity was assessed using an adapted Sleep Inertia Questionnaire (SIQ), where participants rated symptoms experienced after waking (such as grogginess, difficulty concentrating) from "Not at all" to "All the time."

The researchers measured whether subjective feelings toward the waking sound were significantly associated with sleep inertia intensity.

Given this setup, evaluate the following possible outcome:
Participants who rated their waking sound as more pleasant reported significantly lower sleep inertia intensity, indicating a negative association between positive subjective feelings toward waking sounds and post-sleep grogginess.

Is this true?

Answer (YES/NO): NO